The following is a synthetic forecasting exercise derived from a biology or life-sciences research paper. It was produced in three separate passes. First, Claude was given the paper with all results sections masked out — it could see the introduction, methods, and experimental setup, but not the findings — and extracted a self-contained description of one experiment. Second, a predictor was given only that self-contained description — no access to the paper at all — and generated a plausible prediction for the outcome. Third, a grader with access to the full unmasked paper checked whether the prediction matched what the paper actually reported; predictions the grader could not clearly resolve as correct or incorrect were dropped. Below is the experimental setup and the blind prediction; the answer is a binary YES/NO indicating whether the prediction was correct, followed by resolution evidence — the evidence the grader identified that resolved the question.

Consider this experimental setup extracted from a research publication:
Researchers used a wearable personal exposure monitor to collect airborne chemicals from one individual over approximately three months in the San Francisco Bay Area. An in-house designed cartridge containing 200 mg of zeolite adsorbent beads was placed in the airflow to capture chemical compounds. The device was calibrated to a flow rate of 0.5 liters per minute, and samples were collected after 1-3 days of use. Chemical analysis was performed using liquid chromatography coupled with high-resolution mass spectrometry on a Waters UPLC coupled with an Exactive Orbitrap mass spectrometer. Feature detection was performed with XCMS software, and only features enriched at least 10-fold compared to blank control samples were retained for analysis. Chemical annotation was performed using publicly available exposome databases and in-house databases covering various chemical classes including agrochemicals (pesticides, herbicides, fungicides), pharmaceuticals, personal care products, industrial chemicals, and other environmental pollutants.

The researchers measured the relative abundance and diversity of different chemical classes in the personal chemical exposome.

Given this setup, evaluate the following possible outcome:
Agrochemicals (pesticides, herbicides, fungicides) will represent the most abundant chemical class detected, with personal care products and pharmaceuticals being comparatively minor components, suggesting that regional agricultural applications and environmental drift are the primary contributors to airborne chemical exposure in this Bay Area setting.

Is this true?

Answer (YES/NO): NO